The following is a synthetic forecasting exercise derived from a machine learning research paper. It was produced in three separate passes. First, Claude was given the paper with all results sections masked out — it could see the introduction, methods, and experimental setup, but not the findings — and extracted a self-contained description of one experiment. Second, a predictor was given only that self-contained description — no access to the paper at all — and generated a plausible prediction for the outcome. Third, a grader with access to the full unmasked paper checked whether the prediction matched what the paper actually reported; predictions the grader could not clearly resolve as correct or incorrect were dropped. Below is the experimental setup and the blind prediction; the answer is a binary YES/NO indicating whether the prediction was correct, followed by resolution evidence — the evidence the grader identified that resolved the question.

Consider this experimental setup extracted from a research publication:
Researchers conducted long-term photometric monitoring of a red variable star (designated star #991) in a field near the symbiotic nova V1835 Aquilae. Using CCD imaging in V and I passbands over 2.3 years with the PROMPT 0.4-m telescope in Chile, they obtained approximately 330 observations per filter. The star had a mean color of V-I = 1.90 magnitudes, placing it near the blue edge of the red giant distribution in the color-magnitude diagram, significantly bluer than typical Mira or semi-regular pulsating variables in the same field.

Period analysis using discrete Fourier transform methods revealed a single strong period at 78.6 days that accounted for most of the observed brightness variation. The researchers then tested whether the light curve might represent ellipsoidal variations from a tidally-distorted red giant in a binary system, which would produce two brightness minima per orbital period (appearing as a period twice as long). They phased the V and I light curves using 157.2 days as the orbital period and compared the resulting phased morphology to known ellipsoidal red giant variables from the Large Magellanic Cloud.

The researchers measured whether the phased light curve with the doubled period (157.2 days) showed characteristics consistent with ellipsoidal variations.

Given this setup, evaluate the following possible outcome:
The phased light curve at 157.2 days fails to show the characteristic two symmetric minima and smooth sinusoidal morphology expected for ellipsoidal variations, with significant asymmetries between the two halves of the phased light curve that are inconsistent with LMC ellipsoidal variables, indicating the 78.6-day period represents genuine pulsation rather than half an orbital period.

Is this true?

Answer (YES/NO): NO